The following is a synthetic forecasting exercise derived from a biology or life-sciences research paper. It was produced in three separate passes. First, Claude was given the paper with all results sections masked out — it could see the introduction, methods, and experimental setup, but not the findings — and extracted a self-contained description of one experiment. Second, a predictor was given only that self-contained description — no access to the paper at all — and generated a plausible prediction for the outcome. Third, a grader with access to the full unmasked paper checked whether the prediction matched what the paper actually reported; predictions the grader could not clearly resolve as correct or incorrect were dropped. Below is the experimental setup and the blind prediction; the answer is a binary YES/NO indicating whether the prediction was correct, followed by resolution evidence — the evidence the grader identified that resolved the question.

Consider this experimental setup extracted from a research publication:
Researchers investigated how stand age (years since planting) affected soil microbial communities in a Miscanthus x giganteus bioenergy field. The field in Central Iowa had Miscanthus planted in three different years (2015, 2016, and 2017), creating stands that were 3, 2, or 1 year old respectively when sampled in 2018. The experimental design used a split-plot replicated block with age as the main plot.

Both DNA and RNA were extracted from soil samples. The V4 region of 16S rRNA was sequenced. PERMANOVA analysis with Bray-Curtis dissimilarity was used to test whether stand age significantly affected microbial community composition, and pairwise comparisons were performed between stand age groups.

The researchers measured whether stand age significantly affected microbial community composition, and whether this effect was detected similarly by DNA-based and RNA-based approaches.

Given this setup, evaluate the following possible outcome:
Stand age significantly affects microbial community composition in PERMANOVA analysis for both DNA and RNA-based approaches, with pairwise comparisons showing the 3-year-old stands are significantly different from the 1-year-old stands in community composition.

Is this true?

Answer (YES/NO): NO